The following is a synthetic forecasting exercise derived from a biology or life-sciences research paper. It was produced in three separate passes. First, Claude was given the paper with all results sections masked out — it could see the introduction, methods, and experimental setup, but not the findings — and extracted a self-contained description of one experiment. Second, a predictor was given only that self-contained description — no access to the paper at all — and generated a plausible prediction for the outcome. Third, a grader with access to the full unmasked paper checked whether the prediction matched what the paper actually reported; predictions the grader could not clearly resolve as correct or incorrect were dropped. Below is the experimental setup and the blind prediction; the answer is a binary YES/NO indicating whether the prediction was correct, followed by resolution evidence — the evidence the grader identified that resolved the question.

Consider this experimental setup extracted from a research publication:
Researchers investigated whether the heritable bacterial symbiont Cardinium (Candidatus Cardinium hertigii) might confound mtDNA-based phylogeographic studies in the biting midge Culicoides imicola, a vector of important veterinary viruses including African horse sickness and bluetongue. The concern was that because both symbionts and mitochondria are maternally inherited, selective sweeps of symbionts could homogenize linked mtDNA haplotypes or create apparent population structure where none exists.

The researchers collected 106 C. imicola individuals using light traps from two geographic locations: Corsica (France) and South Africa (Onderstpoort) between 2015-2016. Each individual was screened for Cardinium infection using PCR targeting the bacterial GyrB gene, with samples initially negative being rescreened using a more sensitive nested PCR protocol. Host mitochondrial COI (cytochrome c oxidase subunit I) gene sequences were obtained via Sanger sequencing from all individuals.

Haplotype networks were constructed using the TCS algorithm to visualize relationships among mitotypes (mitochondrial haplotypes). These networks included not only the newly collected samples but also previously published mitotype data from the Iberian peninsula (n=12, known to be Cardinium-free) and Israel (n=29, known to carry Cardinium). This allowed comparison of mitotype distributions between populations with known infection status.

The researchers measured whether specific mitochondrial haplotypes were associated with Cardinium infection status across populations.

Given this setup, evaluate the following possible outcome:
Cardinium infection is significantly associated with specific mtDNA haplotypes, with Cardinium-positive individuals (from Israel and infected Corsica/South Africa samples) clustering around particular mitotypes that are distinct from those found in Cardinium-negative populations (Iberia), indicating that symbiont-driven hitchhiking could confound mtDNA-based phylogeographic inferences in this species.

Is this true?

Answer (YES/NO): NO